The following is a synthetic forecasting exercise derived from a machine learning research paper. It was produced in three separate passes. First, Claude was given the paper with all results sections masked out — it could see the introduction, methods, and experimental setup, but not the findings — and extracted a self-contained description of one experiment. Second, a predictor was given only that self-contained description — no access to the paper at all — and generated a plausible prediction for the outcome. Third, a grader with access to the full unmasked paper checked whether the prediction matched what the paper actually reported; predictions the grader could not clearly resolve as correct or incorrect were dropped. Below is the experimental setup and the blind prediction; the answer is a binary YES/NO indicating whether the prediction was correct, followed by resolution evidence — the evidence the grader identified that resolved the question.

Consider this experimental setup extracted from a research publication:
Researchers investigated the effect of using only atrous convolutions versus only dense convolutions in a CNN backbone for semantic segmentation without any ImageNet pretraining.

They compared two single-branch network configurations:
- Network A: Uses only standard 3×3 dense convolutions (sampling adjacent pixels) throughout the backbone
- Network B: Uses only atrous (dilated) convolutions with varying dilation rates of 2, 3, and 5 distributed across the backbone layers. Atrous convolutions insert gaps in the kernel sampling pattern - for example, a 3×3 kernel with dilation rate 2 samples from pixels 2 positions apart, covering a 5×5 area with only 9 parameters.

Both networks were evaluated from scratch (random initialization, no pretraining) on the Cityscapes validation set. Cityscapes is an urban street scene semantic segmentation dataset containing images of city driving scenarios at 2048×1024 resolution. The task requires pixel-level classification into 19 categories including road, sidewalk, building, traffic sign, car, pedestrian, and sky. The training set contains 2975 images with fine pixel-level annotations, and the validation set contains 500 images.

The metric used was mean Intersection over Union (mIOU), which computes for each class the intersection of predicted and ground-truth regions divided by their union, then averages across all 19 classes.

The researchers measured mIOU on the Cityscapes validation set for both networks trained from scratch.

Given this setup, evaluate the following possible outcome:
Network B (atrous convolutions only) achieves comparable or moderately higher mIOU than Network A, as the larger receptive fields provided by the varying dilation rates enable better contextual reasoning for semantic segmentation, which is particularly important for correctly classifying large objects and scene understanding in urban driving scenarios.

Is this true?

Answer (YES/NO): YES